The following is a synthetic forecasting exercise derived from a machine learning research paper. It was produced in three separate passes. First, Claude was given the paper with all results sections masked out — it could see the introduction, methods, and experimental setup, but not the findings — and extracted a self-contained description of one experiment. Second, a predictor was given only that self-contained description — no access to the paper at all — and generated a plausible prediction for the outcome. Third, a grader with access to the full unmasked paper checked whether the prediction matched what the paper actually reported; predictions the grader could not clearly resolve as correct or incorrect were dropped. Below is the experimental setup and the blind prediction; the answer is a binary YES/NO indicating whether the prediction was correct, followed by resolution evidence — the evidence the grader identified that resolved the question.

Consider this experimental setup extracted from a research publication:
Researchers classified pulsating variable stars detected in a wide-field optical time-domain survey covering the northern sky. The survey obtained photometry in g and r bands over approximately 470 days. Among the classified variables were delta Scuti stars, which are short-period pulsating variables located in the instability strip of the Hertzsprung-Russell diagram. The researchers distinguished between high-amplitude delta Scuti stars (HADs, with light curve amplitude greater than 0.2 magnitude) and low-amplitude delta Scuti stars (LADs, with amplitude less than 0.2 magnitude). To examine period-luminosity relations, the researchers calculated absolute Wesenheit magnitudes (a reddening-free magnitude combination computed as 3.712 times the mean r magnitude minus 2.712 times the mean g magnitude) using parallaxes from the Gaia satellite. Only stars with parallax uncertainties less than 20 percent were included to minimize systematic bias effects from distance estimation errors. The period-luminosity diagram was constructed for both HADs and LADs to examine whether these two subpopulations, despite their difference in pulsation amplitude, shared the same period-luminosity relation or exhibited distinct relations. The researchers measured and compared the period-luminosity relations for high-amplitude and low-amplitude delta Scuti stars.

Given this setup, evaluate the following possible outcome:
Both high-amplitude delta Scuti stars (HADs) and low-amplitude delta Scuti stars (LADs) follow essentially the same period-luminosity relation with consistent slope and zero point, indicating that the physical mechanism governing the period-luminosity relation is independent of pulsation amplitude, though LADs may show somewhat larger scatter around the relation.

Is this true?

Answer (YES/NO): NO